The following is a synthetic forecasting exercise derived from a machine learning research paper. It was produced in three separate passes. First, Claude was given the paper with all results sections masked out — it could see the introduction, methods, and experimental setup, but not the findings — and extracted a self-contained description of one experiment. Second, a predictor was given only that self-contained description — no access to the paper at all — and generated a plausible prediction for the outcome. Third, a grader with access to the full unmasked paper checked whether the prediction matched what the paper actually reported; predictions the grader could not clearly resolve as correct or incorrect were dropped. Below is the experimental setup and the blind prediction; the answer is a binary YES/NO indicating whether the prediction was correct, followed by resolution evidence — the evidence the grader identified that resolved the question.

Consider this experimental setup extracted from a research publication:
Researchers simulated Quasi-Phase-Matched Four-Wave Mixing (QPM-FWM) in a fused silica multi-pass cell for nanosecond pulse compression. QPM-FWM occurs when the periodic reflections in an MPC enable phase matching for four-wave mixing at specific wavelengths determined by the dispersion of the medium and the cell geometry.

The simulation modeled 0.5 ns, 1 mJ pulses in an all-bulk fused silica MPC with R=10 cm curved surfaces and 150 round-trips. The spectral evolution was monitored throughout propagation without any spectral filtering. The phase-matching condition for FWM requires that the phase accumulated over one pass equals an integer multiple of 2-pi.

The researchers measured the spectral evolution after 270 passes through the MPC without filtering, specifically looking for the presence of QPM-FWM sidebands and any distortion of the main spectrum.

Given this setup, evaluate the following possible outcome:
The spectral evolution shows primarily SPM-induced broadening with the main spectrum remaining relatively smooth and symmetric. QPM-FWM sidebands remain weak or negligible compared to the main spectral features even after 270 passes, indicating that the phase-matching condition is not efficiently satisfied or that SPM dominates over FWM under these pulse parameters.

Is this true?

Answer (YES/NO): NO